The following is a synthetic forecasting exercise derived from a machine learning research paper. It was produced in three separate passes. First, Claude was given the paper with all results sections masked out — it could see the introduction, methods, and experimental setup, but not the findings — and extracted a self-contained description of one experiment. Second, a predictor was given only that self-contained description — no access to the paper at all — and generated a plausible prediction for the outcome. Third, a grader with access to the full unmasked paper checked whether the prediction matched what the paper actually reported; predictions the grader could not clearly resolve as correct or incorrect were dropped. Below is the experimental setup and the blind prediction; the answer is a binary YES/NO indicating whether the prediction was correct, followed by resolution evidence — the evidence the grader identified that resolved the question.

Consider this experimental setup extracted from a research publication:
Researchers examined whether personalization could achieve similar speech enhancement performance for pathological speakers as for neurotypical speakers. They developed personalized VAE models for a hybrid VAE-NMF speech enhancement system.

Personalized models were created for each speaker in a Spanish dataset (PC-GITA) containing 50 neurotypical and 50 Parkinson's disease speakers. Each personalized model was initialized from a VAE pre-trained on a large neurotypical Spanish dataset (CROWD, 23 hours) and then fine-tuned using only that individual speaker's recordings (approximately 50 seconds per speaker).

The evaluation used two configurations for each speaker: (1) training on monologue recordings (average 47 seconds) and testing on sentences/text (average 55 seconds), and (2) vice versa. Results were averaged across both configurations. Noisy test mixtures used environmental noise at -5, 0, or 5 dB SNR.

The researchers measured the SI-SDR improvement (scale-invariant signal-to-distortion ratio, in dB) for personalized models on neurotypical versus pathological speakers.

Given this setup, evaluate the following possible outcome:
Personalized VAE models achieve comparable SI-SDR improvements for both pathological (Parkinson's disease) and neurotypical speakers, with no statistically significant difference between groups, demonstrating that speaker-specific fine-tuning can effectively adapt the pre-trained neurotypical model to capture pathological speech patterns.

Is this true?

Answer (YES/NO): YES